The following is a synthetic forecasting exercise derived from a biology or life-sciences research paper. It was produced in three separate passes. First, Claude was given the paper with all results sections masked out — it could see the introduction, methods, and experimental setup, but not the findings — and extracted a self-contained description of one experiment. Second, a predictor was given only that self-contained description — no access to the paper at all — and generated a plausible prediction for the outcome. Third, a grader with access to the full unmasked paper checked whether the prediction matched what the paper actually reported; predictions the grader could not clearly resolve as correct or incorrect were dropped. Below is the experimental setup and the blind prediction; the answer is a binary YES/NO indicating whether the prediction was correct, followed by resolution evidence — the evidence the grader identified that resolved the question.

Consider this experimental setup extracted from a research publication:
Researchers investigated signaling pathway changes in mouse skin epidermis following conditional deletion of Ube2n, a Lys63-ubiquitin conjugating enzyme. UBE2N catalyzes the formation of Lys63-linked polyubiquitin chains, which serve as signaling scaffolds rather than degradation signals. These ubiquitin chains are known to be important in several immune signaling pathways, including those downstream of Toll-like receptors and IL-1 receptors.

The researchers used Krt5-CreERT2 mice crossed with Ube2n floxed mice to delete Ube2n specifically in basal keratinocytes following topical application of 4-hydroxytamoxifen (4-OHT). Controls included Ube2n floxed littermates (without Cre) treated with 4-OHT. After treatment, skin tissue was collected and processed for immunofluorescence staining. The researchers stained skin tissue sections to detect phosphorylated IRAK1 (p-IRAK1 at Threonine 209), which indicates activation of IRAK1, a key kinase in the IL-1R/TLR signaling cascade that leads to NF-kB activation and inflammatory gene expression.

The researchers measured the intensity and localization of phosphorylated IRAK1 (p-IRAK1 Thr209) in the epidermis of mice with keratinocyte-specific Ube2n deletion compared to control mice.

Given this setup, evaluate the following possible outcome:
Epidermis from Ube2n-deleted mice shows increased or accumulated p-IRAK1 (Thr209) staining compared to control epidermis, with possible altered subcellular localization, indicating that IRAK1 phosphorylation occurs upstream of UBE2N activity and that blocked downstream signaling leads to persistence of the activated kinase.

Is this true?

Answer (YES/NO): YES